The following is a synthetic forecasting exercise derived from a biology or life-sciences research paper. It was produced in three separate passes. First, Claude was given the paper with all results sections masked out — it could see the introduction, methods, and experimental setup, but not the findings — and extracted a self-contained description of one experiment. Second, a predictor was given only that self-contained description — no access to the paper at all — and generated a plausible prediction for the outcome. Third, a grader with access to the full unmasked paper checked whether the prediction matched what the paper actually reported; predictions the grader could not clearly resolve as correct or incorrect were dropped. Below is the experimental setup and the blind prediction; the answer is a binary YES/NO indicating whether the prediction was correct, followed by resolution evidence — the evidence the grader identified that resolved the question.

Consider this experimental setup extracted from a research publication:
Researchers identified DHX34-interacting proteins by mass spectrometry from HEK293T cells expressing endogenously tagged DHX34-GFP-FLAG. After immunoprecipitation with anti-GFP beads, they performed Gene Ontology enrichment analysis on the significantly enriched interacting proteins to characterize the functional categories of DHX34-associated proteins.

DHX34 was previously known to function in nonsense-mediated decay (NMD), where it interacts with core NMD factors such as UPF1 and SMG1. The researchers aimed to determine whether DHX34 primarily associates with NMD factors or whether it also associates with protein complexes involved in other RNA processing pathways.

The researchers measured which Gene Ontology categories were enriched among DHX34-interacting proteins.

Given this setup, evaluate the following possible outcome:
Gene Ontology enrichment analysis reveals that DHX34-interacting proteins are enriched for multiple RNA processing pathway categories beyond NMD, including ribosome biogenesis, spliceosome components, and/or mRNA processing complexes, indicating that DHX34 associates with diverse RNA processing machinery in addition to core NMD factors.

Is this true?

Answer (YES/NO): YES